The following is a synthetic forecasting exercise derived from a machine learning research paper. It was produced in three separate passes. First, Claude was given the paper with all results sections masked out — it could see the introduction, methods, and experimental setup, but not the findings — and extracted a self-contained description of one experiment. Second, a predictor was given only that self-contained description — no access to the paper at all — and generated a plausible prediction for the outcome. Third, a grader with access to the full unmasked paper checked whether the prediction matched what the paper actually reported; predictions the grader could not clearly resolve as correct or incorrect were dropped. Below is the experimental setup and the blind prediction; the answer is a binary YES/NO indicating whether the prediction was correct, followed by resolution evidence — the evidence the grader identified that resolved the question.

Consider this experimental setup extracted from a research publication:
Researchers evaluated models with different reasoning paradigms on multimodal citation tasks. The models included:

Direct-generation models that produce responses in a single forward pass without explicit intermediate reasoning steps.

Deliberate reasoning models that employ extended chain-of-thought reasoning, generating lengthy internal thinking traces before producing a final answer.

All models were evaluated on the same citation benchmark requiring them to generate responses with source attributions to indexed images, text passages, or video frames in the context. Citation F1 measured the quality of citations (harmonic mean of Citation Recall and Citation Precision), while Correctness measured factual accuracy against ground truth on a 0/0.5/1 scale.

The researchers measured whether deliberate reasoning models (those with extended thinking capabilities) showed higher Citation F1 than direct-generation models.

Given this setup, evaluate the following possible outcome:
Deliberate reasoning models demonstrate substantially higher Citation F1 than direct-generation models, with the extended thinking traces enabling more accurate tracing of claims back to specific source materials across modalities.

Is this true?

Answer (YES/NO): NO